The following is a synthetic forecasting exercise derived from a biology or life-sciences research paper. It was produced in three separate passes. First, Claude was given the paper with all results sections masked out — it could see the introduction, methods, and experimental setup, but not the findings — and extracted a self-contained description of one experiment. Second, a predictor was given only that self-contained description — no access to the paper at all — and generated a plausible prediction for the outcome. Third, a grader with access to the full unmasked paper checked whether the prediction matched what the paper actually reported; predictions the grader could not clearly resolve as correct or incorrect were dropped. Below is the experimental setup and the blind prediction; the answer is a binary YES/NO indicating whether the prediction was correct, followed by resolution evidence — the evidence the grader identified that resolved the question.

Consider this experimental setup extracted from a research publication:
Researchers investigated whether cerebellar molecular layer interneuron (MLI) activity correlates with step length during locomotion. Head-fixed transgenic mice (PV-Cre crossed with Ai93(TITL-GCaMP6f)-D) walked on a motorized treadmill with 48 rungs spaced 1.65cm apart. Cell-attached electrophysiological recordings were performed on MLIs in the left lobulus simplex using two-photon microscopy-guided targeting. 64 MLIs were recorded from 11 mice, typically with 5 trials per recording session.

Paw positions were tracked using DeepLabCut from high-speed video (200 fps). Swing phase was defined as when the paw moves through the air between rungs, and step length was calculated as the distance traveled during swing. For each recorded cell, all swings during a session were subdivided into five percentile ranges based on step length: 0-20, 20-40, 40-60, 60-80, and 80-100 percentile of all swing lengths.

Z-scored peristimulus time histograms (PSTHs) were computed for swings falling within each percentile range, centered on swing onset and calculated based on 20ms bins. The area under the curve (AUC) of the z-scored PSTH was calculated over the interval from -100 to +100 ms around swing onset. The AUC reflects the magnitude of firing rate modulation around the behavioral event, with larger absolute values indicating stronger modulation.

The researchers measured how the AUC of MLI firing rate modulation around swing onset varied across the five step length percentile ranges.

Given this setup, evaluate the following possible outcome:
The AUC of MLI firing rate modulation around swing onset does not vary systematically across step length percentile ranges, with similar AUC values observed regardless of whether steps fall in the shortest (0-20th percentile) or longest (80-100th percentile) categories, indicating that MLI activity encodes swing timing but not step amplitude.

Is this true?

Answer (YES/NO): YES